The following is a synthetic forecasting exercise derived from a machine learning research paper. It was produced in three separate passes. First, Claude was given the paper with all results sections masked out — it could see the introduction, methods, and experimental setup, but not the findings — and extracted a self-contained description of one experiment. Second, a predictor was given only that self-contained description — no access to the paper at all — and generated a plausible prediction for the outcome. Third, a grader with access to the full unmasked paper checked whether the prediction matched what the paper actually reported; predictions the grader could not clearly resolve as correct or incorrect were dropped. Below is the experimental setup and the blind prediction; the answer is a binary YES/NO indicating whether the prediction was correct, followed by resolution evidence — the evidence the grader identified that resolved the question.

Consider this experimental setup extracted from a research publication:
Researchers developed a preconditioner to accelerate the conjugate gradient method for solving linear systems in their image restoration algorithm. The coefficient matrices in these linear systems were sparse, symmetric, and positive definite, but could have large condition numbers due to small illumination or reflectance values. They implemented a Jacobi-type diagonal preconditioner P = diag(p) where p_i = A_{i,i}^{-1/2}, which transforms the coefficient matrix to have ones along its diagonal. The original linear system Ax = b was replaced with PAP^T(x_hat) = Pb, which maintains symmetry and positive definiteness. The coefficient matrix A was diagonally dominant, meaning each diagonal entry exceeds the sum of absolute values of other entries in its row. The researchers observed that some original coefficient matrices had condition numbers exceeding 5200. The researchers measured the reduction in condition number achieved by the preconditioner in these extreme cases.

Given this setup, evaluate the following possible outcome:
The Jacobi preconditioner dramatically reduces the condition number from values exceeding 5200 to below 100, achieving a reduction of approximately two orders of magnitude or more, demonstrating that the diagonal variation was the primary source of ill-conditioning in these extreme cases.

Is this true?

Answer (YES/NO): NO